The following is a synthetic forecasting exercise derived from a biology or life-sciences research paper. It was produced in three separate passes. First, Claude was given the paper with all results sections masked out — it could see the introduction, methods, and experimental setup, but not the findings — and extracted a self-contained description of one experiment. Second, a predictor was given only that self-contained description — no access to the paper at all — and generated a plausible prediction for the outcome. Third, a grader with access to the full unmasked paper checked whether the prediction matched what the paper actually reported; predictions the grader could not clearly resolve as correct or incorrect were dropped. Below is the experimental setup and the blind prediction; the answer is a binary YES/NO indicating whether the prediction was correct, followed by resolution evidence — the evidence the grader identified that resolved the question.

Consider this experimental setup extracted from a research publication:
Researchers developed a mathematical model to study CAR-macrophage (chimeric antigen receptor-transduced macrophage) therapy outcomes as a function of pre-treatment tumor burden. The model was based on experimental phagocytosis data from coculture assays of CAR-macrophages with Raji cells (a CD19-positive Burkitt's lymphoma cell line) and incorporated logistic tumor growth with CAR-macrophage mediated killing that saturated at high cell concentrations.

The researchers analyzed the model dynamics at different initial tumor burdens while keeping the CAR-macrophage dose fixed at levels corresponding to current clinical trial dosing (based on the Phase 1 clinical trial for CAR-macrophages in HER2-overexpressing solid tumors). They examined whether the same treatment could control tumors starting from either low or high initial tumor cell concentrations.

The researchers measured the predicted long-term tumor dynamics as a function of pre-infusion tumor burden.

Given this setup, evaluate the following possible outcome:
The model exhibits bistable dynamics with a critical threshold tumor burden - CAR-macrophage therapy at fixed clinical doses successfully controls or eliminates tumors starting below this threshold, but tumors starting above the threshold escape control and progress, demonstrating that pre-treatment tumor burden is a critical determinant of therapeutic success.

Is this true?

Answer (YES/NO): YES